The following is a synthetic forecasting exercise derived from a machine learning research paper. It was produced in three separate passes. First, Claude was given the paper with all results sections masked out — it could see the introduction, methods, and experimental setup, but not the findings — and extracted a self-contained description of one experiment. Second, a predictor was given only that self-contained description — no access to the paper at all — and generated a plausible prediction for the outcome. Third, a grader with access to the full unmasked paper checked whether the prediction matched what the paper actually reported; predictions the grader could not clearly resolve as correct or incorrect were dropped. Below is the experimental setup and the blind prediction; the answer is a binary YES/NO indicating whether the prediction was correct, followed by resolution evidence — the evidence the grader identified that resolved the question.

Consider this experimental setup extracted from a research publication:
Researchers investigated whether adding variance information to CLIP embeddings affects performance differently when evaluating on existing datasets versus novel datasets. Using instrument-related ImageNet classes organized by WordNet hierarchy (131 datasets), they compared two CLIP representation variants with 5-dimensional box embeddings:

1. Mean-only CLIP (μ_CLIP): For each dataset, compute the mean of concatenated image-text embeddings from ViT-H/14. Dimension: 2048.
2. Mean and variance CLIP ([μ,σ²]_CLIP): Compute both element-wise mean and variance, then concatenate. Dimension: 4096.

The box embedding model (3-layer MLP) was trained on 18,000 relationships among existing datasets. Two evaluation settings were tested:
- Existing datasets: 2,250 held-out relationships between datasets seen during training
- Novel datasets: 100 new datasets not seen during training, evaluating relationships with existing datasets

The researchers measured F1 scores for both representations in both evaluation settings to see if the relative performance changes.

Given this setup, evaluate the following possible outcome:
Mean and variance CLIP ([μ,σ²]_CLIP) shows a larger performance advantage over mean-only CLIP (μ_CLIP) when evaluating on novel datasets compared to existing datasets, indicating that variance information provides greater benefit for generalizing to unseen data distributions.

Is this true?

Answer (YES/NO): YES